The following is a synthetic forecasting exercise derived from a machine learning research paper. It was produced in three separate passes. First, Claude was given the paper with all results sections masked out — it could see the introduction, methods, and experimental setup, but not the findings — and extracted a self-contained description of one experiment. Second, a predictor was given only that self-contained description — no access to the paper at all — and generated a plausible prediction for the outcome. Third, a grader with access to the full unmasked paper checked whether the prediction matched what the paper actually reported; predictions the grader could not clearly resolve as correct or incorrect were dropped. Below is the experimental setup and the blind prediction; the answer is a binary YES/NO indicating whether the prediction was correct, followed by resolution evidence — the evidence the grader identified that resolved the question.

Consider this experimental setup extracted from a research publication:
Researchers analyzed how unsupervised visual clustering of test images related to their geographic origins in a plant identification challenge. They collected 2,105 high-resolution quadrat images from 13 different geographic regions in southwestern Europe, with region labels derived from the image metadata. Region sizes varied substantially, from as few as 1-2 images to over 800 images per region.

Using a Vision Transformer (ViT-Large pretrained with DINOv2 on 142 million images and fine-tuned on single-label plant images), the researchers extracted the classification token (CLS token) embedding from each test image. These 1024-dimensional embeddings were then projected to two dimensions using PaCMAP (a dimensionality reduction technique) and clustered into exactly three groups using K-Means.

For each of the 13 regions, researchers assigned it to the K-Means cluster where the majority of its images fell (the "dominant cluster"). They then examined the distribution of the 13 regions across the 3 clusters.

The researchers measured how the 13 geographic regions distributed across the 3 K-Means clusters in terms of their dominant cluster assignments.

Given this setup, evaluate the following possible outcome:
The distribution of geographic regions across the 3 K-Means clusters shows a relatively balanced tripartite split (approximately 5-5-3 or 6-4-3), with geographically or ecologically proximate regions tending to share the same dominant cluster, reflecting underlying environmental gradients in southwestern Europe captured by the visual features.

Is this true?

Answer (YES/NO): NO